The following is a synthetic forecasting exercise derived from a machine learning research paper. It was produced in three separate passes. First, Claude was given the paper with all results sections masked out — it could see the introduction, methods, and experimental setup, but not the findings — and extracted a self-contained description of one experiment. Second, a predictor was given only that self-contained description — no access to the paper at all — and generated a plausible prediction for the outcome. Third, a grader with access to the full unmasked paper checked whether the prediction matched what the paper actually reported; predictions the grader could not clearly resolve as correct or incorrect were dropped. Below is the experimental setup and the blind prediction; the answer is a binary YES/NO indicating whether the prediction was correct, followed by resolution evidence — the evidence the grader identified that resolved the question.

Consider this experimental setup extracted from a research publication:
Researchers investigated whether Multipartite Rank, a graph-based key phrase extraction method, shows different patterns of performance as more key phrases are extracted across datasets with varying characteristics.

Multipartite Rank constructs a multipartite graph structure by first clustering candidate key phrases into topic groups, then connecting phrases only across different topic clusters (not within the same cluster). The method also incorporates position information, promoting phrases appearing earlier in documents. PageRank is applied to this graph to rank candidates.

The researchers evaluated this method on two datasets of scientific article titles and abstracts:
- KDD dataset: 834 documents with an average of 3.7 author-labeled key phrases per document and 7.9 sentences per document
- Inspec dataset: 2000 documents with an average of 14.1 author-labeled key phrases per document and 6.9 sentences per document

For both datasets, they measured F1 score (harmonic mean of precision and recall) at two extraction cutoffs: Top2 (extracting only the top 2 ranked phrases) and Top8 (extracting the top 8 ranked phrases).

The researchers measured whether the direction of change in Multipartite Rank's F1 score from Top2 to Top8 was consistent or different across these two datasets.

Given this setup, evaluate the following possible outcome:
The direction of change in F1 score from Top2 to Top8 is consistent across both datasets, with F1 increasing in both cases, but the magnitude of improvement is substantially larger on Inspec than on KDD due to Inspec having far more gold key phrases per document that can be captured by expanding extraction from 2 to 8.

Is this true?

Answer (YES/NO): NO